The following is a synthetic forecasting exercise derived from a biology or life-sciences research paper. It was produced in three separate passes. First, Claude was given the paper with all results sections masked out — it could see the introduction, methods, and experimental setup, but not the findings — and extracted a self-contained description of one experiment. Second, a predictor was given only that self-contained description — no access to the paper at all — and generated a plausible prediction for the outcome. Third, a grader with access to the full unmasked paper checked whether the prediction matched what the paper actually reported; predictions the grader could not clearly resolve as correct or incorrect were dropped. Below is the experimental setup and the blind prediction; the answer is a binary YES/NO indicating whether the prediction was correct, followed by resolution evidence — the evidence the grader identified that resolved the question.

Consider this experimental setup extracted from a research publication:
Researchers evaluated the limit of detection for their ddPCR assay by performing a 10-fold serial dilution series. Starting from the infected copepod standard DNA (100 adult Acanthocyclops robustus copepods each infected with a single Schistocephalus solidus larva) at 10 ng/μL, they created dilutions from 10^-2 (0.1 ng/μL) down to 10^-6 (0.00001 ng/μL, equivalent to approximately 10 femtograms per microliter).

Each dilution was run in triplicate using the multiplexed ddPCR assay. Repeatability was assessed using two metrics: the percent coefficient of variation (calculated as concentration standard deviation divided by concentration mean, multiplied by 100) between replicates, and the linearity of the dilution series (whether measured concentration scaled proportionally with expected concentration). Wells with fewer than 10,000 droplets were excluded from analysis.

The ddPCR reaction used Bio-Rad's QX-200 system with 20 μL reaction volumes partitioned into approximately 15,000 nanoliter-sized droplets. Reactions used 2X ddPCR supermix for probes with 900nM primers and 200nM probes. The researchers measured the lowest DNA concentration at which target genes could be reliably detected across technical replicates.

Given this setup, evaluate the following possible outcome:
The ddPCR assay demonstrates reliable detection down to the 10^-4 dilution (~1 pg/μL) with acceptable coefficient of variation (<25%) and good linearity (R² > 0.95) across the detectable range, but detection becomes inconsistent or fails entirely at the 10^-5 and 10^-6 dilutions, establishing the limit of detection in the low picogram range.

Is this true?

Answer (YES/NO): NO